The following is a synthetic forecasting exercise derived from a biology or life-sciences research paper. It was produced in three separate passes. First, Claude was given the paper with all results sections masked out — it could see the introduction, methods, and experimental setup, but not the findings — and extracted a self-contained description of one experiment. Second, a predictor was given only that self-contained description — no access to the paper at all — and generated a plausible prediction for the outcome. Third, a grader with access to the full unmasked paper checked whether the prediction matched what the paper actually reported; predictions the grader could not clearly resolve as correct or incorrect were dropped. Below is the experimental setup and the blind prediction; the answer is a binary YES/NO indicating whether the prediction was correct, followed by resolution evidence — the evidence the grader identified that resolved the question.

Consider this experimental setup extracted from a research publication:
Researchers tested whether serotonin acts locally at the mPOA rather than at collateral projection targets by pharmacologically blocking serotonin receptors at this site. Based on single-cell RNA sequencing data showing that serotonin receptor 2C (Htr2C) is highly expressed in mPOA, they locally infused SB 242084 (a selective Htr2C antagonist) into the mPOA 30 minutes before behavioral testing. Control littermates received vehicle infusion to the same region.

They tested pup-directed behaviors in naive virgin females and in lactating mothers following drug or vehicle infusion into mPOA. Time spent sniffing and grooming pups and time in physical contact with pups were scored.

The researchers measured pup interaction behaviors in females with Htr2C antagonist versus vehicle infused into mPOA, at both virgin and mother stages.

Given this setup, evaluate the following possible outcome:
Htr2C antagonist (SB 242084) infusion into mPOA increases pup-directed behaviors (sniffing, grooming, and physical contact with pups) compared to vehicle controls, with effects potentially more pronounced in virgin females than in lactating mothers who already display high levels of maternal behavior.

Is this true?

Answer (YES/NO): NO